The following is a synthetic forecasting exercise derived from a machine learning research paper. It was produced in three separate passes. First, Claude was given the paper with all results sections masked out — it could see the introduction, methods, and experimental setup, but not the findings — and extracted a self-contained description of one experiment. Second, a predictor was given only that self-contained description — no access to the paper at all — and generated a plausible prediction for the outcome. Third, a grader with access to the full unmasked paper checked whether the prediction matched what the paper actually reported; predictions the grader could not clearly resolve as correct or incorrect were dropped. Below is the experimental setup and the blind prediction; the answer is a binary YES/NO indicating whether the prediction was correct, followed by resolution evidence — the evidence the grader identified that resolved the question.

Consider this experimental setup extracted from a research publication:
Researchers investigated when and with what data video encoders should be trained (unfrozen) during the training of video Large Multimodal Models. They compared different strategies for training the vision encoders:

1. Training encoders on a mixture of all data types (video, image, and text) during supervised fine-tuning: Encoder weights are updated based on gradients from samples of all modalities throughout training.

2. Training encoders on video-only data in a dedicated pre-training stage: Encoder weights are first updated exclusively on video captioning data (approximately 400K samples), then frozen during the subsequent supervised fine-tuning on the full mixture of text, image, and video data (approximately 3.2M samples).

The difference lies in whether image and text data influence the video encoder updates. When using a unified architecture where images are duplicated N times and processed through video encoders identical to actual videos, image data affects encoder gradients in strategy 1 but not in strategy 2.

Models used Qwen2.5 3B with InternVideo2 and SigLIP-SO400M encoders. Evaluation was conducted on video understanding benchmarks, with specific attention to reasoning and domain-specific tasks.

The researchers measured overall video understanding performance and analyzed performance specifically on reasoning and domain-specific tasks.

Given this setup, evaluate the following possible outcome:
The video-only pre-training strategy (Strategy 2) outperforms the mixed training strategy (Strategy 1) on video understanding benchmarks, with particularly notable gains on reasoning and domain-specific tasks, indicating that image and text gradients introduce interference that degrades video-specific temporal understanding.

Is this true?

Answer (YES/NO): YES